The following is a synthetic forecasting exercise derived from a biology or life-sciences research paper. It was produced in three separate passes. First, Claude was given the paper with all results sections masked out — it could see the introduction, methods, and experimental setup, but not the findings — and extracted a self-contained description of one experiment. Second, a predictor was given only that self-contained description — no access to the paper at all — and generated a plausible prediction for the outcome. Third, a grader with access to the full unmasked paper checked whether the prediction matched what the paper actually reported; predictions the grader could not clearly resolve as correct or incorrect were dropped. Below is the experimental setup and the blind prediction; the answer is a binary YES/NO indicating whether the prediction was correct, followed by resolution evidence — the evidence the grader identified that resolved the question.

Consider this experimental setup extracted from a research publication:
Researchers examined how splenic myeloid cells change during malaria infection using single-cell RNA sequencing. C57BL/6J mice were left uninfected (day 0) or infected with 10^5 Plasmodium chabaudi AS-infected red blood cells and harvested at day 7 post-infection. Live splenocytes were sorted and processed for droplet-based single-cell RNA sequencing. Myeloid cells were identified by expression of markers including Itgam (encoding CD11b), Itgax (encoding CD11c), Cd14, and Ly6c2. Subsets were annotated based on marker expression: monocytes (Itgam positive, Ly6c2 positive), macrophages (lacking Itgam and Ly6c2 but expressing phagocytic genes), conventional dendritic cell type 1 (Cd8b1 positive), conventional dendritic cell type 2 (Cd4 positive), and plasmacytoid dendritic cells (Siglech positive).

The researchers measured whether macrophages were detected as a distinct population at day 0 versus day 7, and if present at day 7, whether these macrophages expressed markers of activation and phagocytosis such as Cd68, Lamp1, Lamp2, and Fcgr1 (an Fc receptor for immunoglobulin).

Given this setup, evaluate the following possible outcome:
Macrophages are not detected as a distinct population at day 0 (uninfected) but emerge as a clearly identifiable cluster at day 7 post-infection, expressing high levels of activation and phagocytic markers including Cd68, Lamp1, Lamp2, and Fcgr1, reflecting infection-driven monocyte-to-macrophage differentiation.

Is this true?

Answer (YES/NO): YES